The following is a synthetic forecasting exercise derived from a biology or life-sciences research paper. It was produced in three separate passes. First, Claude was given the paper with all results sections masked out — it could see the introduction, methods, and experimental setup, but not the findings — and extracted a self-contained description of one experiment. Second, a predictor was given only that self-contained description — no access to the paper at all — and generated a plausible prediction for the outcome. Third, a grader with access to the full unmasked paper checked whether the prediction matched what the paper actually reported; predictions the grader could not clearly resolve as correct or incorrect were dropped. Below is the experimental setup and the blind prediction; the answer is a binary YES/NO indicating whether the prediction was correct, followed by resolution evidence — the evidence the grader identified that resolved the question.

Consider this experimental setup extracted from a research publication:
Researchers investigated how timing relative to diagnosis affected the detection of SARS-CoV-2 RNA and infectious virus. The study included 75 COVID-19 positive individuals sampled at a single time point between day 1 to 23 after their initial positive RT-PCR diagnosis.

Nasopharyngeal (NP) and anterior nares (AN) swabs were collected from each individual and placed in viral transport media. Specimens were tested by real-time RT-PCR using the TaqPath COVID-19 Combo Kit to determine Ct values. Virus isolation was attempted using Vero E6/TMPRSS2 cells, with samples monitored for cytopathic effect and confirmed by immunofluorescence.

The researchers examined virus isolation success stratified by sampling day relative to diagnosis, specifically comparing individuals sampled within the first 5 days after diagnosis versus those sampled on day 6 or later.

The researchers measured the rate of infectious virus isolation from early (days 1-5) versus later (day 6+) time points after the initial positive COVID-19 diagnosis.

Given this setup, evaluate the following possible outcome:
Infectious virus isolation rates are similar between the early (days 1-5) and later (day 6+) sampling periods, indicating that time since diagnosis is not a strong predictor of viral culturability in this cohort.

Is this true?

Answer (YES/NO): NO